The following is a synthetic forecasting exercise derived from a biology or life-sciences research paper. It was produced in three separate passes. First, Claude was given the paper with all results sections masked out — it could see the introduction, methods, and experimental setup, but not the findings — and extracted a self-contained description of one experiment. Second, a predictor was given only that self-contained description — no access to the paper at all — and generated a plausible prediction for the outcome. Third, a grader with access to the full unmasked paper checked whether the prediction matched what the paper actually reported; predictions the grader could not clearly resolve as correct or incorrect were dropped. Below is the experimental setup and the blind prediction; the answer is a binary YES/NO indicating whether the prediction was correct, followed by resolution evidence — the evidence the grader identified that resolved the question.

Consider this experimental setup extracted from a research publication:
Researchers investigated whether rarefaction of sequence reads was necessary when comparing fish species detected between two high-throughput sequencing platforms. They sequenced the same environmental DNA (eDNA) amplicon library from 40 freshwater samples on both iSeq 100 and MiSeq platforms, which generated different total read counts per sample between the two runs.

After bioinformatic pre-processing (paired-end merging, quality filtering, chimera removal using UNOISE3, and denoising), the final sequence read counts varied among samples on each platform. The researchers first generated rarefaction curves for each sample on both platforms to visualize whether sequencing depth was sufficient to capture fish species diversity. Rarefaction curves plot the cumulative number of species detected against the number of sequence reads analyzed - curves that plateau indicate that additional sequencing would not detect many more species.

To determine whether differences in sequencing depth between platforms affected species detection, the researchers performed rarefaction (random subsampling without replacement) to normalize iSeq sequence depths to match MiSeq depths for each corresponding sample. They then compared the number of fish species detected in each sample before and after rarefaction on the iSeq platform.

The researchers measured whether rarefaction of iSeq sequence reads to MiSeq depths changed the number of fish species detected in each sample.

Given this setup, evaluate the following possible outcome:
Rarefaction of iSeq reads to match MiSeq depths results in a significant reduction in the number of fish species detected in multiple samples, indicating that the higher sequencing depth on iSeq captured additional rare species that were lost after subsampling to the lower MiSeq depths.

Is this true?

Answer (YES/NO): NO